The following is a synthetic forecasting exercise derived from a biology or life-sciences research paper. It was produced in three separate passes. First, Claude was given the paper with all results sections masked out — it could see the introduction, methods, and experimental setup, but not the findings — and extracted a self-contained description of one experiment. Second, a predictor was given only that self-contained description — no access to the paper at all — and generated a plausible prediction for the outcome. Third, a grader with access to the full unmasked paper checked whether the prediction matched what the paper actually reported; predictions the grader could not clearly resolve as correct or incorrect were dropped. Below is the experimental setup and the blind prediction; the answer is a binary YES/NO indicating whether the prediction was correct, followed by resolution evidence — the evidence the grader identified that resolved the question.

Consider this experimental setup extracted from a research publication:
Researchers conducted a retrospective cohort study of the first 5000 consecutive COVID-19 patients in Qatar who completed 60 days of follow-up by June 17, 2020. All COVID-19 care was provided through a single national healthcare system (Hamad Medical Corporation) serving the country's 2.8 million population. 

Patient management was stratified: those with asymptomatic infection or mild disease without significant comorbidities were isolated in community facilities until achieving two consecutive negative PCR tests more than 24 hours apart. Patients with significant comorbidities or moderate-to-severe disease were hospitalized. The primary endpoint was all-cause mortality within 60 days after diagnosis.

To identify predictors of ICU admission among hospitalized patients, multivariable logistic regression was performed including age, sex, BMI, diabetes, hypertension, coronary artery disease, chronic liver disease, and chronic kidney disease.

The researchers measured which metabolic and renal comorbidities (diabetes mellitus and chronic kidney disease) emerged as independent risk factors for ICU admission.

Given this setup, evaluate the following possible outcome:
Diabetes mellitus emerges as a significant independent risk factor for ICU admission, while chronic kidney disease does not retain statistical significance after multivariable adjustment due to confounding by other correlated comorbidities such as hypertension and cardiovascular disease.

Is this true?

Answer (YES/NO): NO